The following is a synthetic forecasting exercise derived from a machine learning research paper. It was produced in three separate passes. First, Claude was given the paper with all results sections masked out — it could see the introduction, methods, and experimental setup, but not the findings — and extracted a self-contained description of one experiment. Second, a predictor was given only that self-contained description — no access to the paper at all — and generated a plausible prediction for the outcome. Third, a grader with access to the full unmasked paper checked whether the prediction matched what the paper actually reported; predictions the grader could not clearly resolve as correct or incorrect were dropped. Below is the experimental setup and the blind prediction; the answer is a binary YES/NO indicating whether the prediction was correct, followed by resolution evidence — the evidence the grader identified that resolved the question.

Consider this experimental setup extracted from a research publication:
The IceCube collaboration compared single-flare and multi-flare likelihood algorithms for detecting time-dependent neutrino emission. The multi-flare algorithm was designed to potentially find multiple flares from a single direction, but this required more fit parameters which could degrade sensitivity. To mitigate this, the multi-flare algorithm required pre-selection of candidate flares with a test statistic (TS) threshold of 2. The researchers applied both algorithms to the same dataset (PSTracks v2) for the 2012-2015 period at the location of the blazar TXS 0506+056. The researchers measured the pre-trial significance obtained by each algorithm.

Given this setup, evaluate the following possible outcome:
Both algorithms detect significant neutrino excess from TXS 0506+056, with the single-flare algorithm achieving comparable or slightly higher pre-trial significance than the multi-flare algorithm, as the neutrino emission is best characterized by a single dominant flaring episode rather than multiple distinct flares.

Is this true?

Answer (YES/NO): YES